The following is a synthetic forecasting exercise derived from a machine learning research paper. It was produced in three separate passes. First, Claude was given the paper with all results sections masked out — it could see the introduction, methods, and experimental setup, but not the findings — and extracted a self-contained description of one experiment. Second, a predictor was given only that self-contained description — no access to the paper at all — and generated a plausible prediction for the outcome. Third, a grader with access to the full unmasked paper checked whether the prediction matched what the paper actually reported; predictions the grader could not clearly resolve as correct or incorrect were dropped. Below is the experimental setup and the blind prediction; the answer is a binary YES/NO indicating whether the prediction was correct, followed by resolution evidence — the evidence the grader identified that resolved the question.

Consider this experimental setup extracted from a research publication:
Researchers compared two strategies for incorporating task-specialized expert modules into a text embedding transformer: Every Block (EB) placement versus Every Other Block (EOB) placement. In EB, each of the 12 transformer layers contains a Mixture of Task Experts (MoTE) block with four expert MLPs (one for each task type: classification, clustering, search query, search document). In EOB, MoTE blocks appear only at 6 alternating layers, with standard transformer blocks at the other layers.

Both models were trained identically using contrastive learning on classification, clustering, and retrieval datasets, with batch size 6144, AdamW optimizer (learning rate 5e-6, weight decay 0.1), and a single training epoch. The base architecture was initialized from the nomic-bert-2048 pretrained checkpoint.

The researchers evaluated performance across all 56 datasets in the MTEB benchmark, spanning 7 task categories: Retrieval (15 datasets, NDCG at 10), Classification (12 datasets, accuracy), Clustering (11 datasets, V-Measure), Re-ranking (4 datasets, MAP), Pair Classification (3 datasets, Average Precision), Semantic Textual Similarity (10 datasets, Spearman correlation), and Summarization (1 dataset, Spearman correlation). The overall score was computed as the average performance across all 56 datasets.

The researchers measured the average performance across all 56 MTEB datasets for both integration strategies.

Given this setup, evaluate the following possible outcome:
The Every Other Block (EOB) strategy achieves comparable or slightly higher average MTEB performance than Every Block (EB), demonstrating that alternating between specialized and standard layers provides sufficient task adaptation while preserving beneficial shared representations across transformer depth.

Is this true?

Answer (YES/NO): NO